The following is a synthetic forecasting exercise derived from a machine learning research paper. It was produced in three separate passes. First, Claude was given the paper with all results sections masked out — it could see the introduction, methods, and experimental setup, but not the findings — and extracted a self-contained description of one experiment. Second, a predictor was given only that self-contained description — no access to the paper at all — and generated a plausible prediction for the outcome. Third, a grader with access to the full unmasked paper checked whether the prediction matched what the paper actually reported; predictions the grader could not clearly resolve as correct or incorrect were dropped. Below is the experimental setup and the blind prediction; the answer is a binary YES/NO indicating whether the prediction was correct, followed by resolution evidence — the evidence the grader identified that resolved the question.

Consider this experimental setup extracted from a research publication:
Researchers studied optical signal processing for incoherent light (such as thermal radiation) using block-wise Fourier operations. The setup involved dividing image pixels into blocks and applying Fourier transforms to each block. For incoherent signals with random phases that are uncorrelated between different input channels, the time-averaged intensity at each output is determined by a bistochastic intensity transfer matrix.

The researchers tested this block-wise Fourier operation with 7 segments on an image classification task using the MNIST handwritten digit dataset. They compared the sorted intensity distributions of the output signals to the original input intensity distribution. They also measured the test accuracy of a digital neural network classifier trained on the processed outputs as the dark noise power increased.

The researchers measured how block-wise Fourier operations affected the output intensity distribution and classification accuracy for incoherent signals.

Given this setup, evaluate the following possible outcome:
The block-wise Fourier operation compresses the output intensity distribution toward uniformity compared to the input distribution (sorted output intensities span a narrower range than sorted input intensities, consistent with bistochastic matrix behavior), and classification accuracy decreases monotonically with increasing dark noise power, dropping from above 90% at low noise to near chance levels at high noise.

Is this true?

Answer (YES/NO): NO